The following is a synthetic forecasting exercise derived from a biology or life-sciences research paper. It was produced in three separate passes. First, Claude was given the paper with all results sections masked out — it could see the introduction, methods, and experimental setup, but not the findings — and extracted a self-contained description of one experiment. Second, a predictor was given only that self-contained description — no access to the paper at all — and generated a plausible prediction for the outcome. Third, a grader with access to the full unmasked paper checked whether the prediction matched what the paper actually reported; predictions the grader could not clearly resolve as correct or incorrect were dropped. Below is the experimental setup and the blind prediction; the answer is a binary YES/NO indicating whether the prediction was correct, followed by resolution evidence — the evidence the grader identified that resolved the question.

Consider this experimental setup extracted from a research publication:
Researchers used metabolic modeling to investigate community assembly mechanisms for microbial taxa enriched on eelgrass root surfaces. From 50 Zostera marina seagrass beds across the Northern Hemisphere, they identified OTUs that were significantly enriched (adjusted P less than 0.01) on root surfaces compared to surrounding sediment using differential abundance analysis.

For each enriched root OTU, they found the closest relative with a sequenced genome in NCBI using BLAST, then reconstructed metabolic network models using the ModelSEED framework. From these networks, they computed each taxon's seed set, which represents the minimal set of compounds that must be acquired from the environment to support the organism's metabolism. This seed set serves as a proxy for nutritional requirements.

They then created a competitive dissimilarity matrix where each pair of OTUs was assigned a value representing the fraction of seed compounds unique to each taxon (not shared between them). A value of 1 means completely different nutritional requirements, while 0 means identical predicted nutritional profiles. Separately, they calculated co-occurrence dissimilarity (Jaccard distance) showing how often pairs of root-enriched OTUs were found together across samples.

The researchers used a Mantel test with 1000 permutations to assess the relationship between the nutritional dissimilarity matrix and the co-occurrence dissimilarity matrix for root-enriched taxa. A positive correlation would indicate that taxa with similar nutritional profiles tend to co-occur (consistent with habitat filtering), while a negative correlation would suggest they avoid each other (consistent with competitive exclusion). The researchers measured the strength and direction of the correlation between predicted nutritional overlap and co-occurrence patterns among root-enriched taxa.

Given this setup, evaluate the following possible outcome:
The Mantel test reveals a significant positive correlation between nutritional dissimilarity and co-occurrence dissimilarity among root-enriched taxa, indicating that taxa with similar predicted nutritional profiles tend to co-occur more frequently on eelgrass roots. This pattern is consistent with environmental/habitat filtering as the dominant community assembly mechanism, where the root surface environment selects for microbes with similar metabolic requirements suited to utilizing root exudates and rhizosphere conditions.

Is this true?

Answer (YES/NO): YES